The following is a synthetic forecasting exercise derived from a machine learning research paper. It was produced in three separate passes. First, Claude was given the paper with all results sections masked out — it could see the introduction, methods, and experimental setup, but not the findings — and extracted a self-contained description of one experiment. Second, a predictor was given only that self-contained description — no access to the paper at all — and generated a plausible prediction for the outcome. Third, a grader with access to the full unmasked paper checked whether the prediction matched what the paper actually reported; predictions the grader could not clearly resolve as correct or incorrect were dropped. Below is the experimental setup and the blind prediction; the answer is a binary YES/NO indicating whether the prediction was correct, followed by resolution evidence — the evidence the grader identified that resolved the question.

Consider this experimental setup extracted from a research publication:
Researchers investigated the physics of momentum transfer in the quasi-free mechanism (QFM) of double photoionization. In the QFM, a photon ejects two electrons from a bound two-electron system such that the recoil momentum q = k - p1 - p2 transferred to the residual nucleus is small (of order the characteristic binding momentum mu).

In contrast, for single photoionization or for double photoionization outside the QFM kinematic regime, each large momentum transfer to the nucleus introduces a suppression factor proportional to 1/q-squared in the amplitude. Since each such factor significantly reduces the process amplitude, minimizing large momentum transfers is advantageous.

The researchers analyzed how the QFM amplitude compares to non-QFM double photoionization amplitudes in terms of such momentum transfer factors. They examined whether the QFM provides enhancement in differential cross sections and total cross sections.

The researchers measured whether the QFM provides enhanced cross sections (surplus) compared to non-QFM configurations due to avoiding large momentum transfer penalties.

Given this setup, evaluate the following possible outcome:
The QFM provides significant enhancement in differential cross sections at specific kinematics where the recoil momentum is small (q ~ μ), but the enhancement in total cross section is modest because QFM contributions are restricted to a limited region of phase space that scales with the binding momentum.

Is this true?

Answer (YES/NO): YES